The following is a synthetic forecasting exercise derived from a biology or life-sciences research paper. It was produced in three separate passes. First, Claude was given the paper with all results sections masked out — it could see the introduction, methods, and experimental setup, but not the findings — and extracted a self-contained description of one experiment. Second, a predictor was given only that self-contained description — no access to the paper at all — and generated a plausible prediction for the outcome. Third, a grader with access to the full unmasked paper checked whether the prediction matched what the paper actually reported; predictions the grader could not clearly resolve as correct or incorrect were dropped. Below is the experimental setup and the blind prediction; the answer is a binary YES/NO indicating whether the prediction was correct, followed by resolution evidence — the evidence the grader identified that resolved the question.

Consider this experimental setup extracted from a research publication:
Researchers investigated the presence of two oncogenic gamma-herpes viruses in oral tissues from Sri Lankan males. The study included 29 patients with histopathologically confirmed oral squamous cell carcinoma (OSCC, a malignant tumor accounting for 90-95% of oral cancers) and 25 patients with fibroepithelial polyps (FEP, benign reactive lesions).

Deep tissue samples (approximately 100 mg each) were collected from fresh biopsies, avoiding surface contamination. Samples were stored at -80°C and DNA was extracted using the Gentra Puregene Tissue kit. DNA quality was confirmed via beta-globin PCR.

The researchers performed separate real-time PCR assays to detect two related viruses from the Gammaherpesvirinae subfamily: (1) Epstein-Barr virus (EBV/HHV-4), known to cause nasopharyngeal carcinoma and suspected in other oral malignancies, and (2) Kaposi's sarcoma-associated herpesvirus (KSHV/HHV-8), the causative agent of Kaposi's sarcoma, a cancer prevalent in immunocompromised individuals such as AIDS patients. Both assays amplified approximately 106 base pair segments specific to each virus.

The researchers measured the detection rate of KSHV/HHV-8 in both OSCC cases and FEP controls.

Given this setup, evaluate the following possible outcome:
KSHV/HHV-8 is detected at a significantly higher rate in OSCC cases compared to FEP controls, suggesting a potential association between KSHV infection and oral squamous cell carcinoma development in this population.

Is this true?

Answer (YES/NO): NO